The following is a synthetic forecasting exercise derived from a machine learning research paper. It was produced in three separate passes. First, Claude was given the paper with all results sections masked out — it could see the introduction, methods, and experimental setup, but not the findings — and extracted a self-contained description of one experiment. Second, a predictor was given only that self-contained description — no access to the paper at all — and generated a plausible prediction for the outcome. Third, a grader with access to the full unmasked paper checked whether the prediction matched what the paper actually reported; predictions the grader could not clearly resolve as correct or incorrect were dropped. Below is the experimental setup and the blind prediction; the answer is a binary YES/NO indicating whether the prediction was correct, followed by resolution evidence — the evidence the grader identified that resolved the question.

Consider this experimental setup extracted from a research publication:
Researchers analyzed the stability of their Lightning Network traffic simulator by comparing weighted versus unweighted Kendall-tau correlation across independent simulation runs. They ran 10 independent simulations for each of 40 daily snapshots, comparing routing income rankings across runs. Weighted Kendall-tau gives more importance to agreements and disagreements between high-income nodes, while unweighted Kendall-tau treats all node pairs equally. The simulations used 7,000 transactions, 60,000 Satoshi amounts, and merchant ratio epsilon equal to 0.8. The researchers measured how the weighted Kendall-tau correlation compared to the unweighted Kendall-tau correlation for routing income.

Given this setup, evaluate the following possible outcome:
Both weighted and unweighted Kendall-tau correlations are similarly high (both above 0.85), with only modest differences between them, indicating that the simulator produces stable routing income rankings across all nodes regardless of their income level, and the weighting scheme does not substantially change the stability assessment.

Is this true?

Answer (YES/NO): NO